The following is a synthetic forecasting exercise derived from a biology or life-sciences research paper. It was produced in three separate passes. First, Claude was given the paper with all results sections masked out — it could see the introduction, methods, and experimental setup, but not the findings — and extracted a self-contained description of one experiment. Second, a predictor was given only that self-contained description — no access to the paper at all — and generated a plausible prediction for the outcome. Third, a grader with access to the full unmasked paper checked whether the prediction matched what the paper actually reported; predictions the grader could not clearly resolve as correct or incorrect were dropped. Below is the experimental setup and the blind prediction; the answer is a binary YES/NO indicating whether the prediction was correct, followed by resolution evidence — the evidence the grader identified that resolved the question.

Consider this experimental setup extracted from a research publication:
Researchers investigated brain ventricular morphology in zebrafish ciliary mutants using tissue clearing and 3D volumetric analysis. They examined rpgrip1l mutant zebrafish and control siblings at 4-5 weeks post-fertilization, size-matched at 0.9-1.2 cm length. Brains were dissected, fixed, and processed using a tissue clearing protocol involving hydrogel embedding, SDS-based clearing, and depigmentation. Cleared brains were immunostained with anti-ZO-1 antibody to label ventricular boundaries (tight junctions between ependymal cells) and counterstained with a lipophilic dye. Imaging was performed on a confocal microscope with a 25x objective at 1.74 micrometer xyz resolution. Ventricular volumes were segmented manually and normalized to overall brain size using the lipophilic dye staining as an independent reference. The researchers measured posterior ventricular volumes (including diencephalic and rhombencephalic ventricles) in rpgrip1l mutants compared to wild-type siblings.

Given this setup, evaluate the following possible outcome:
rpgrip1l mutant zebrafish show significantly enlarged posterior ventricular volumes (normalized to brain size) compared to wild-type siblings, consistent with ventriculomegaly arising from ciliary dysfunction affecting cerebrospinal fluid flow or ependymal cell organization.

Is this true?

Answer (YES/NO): YES